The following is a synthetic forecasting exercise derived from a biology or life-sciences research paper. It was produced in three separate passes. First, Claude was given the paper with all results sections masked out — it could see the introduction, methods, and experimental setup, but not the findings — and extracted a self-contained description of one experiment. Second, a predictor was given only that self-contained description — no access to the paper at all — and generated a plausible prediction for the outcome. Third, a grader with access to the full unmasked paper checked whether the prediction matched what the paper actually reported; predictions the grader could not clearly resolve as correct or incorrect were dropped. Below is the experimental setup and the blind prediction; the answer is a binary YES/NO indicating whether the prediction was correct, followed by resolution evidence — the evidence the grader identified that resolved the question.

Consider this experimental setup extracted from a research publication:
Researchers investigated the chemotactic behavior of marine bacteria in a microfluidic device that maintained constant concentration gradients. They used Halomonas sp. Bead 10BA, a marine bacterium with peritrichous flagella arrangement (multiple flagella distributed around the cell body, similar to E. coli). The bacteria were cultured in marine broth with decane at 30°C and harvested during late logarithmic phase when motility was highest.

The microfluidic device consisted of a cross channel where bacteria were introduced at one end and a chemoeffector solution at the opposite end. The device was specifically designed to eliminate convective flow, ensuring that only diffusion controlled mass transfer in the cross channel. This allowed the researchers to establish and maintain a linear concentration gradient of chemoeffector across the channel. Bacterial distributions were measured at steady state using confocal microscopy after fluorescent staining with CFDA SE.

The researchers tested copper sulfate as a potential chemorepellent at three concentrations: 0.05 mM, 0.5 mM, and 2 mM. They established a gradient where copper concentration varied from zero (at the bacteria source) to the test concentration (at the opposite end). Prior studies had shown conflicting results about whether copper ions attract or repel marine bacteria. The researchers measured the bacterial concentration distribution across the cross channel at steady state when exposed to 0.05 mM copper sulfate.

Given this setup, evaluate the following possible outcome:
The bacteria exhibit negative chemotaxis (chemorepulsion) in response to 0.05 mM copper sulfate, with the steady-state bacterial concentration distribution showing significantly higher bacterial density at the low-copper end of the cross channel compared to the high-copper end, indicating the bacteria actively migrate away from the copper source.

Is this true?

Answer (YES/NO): NO